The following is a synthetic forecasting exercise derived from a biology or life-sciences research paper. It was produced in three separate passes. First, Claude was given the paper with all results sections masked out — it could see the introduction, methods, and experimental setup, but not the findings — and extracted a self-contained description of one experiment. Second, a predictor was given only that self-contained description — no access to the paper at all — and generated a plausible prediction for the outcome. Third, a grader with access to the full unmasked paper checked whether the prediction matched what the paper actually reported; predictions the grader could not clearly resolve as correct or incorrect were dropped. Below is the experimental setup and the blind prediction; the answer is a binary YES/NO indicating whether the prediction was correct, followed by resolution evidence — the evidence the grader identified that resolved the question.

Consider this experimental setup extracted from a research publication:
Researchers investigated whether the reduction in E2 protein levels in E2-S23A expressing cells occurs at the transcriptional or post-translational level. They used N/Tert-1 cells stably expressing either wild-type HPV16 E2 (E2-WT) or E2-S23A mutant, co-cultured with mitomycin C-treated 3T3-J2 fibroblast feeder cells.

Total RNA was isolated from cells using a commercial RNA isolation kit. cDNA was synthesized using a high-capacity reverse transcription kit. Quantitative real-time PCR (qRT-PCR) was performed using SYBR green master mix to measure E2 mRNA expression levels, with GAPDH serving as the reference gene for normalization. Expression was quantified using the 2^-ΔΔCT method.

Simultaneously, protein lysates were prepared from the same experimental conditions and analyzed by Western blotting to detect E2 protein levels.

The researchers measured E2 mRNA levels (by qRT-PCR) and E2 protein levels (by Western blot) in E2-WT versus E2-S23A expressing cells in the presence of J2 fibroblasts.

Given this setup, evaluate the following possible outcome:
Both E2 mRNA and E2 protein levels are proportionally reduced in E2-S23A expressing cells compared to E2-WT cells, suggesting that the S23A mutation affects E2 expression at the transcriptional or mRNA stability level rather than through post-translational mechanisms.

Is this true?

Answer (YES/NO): NO